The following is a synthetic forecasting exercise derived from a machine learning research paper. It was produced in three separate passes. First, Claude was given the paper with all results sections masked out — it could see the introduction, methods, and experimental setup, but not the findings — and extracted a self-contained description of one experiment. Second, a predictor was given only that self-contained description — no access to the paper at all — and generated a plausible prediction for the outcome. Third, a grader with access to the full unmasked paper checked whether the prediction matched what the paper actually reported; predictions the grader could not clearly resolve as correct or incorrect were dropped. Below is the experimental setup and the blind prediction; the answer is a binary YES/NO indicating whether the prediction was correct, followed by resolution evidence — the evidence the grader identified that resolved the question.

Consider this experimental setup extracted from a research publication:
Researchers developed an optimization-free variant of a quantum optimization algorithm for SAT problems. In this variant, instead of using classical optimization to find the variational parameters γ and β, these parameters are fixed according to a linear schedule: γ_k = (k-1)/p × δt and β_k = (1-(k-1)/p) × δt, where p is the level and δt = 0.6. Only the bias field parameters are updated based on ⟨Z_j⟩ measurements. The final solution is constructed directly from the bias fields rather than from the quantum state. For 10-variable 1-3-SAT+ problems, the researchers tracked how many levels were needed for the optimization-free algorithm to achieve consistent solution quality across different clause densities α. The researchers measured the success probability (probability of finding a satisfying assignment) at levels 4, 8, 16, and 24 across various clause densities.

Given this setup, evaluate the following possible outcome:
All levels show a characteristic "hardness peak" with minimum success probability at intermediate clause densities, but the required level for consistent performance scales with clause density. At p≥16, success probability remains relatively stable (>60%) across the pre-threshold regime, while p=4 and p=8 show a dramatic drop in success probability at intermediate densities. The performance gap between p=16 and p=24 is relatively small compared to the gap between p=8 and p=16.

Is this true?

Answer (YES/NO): NO